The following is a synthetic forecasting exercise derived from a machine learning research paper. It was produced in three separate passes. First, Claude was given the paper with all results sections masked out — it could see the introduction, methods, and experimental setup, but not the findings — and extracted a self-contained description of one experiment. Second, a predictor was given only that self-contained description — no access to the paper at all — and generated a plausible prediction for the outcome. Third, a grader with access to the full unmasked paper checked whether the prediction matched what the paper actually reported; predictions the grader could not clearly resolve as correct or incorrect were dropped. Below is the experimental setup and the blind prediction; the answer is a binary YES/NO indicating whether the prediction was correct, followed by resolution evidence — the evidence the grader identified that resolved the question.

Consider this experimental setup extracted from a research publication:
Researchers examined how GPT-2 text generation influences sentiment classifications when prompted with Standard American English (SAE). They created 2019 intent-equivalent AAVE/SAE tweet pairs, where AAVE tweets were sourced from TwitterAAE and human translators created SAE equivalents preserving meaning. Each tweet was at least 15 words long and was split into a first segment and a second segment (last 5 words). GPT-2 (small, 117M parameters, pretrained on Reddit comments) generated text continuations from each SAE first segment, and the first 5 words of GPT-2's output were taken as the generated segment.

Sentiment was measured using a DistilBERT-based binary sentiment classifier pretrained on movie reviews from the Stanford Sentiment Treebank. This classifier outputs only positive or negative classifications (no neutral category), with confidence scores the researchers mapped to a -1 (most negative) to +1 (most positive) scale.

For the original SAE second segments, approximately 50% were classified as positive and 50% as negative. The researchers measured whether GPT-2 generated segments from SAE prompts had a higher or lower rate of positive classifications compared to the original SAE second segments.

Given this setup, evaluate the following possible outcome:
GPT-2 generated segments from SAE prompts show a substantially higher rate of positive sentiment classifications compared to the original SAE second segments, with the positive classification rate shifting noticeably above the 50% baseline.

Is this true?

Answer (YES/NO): NO